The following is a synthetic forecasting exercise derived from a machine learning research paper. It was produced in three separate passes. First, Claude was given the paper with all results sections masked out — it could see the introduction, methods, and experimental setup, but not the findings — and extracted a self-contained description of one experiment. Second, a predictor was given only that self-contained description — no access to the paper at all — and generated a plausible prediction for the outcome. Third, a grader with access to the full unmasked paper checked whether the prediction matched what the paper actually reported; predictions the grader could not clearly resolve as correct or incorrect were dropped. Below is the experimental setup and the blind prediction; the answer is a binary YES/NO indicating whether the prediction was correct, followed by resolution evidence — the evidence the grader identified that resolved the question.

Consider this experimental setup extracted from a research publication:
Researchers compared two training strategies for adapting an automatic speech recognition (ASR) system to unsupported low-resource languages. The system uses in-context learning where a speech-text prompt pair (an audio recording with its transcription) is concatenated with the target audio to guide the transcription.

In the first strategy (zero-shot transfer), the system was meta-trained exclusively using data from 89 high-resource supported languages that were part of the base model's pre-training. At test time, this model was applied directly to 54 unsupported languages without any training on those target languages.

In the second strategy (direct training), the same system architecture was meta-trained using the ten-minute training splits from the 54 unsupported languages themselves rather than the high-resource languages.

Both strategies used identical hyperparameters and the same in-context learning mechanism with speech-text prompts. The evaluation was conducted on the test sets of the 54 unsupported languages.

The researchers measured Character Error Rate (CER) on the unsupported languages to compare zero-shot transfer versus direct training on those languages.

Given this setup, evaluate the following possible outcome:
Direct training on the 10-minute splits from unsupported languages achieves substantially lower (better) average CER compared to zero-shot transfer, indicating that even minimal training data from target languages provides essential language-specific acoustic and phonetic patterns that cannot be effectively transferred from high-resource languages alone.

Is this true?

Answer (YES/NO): YES